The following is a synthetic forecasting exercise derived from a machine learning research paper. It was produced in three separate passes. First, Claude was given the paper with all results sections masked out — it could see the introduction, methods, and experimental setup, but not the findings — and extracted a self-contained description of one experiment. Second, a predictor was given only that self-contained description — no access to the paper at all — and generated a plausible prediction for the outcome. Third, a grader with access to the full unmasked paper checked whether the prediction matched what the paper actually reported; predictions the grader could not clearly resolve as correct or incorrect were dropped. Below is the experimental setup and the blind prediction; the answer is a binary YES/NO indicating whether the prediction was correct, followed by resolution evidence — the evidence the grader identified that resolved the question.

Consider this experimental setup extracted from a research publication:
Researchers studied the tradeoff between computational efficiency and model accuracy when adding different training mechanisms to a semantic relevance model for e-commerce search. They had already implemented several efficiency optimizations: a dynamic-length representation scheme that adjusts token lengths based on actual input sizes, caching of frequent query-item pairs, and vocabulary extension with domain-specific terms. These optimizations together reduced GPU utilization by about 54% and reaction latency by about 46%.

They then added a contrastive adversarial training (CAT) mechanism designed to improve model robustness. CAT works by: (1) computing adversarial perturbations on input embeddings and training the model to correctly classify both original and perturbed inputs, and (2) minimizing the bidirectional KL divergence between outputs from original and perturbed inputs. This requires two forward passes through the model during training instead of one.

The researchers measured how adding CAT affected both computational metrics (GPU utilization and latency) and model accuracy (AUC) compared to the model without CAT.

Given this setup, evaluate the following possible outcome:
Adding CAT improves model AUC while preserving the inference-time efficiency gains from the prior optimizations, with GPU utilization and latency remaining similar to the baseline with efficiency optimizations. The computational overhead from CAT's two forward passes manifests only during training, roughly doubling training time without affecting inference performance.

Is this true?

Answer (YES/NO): NO